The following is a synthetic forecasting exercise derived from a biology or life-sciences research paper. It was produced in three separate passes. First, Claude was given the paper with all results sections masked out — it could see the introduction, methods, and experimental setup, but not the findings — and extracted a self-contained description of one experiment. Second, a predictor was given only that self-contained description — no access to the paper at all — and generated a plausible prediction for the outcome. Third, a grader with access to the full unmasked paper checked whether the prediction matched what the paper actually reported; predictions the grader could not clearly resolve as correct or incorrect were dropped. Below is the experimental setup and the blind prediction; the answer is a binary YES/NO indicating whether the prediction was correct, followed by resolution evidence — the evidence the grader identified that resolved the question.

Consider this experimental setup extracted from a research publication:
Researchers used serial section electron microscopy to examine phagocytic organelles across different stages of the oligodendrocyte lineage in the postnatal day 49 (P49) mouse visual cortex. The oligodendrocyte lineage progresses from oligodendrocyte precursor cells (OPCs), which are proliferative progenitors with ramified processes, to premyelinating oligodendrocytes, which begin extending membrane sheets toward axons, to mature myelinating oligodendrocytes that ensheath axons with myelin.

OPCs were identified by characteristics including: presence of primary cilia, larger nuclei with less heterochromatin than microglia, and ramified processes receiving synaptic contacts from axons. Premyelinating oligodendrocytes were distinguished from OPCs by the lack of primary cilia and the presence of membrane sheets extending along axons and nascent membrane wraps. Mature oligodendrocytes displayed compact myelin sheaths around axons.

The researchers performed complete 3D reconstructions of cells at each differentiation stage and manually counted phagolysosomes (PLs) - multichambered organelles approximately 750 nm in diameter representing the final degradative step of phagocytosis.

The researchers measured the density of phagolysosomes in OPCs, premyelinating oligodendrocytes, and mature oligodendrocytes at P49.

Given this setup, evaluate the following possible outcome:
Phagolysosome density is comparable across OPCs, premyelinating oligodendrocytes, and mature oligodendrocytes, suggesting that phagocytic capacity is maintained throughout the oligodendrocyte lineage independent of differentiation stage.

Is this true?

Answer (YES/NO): NO